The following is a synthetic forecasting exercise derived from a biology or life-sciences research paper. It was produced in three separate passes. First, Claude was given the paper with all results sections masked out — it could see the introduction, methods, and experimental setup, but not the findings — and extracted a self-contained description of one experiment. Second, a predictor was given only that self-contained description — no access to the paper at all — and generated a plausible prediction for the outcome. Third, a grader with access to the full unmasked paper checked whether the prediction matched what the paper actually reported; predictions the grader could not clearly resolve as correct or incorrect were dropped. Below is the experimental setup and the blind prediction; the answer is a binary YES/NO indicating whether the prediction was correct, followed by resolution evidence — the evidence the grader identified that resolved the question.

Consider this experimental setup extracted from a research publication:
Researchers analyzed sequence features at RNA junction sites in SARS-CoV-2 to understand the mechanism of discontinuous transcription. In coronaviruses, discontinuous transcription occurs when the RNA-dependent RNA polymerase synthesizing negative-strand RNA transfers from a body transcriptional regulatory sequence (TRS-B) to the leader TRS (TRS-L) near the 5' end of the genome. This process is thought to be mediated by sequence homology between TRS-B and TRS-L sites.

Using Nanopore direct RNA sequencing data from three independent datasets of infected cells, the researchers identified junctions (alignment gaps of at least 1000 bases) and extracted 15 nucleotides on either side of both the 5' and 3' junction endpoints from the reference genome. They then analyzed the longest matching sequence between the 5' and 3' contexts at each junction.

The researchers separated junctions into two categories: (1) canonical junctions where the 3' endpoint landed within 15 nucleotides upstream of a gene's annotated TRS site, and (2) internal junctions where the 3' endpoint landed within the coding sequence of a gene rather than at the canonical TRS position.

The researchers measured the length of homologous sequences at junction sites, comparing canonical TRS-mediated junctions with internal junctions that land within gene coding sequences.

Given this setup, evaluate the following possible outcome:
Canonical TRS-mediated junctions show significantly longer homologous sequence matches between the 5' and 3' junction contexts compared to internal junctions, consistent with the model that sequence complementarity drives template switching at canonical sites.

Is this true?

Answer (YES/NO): YES